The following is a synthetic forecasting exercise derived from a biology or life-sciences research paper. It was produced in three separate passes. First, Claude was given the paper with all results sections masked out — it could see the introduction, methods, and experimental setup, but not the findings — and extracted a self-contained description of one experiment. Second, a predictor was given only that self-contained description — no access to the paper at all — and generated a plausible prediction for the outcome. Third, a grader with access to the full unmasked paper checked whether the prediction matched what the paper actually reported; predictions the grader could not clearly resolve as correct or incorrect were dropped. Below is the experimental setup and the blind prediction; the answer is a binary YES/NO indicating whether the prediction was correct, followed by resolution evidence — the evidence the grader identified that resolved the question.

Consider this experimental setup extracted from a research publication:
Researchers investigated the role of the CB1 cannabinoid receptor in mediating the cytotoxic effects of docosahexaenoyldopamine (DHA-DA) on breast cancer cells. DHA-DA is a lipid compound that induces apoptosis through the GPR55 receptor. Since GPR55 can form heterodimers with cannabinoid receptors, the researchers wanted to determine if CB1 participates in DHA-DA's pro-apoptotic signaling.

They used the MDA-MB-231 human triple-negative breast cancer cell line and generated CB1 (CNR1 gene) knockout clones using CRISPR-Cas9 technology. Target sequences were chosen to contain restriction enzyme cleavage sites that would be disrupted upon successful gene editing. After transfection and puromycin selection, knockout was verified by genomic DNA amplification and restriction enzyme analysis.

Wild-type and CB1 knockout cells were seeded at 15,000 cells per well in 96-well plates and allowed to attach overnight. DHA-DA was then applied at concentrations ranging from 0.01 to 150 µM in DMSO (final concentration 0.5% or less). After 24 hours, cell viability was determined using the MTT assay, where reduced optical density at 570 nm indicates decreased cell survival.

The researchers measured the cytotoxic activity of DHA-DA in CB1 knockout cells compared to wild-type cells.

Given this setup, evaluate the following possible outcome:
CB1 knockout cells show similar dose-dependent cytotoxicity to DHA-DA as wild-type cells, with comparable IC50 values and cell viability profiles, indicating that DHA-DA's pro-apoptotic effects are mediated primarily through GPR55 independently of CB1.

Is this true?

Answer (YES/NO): YES